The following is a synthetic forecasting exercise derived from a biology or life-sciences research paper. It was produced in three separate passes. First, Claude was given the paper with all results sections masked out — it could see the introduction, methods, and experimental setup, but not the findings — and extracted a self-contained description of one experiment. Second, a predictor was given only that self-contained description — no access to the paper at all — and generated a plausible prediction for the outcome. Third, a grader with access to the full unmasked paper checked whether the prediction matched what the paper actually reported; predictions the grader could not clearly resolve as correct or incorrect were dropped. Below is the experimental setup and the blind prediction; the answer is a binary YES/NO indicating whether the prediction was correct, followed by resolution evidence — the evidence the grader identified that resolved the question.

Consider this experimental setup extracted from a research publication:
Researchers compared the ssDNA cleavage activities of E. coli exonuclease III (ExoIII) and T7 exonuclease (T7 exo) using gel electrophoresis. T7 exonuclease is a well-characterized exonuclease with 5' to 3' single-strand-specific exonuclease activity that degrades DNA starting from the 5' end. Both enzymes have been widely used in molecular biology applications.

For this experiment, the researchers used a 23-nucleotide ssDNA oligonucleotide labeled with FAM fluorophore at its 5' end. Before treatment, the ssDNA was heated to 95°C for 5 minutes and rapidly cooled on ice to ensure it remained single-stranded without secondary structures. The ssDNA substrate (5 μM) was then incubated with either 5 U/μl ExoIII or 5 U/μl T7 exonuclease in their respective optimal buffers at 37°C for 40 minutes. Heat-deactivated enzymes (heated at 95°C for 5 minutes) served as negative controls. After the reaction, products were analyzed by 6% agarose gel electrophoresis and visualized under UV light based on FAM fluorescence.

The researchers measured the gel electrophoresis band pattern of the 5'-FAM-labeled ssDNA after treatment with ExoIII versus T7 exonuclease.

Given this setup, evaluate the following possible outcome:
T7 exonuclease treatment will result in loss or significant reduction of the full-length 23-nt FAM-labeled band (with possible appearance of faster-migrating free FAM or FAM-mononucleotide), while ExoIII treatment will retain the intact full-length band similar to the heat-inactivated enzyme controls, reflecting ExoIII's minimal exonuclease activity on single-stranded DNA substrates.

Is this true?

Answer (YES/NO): NO